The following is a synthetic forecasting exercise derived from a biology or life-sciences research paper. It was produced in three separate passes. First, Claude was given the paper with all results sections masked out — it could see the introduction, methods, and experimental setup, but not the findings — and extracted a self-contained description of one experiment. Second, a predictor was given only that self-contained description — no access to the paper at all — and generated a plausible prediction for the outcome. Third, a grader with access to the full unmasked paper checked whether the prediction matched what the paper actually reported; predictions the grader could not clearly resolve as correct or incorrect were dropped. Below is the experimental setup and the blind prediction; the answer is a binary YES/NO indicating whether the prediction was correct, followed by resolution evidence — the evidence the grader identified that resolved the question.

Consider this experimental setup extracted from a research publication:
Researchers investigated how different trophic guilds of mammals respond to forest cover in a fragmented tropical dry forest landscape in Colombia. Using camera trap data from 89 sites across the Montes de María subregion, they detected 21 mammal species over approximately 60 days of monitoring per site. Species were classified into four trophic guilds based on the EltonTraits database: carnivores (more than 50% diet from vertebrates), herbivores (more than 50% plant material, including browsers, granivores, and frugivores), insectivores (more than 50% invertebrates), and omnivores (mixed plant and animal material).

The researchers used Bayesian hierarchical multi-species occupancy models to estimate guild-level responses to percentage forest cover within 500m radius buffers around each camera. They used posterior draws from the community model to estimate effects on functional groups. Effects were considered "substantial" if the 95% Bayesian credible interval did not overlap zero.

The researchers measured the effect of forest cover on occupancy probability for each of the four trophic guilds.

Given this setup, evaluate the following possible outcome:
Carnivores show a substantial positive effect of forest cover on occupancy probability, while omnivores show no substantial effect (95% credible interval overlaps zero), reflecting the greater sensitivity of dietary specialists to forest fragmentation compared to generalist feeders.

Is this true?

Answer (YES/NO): NO